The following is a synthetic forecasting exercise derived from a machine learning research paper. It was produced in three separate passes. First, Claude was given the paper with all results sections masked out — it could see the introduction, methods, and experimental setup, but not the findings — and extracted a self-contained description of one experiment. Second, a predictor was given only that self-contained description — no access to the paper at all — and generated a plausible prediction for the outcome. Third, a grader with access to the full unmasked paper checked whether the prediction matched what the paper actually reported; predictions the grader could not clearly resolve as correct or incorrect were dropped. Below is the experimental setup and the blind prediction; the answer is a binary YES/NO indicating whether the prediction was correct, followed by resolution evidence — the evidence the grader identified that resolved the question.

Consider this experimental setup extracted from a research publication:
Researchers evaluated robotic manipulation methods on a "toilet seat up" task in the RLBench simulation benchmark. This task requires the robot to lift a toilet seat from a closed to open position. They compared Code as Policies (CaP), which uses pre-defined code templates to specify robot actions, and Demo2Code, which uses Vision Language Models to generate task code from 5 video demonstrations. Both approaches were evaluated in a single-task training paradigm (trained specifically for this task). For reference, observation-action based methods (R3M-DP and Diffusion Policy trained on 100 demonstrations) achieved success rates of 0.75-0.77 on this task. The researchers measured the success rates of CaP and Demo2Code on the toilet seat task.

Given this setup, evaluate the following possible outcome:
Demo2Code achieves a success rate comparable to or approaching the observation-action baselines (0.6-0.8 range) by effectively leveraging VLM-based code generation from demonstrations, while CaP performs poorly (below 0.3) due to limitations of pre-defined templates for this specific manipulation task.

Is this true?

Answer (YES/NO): NO